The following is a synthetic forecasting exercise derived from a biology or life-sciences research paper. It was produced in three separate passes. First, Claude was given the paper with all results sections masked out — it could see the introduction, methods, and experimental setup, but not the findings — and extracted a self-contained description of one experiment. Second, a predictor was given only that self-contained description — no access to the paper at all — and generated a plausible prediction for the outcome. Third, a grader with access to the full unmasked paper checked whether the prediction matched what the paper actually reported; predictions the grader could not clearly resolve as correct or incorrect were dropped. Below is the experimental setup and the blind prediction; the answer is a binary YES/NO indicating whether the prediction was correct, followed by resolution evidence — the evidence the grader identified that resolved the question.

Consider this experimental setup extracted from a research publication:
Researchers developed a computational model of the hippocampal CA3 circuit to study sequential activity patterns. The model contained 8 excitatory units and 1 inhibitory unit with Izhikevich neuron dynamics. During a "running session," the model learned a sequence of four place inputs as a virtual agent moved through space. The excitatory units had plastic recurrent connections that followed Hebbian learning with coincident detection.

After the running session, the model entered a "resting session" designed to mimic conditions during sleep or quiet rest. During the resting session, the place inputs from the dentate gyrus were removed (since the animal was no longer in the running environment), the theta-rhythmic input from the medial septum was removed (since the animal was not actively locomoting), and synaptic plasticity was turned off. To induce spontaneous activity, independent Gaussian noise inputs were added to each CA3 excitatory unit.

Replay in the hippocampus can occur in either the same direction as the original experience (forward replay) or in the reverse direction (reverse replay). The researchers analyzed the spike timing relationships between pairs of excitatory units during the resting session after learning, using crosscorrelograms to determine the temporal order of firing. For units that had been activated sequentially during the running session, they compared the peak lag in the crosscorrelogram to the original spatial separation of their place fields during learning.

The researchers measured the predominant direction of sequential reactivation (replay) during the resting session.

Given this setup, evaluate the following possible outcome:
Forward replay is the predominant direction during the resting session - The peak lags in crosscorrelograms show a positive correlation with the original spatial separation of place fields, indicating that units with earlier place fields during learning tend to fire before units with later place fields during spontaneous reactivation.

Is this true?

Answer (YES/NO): YES